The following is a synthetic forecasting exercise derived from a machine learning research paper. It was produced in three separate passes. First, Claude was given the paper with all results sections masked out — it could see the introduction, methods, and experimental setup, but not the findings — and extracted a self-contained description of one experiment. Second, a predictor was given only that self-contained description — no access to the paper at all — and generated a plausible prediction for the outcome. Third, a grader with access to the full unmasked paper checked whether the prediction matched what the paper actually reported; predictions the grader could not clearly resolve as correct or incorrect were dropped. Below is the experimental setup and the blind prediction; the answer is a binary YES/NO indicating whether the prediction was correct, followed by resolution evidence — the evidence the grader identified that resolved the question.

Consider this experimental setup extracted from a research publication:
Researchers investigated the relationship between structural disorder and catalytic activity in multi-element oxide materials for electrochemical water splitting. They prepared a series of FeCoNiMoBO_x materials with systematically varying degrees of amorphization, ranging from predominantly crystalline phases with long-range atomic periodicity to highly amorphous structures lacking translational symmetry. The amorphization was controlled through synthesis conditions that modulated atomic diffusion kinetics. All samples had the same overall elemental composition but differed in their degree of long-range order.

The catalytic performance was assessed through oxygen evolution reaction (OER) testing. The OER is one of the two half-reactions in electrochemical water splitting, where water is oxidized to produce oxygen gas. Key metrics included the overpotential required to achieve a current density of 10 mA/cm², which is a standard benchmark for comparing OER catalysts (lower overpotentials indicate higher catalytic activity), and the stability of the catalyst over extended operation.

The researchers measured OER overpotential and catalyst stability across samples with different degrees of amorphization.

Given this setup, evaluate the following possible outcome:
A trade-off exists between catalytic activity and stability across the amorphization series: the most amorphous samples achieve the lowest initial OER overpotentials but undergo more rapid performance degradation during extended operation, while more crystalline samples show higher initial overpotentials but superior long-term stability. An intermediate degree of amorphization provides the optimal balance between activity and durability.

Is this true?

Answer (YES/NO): NO